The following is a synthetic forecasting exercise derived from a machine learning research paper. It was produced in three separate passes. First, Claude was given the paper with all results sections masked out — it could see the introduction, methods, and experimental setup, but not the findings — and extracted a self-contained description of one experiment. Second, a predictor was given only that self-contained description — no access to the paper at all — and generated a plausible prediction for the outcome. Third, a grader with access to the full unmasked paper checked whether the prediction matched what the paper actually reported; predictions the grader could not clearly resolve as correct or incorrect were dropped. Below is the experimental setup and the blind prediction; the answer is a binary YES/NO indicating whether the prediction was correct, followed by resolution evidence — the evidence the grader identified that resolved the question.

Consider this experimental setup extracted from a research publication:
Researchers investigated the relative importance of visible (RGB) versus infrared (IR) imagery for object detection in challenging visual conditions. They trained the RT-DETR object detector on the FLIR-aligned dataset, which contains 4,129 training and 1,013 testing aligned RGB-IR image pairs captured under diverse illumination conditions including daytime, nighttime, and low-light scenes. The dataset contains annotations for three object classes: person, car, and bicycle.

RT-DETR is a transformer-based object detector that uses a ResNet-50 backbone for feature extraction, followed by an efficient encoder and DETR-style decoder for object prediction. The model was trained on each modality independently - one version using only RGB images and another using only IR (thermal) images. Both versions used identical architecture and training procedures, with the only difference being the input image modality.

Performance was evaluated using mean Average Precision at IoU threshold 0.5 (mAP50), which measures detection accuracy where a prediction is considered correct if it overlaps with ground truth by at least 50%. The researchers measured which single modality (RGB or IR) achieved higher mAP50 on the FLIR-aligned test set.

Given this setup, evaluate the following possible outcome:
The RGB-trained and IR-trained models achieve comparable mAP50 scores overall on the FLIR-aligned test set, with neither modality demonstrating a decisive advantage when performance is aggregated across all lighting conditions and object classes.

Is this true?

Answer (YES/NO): NO